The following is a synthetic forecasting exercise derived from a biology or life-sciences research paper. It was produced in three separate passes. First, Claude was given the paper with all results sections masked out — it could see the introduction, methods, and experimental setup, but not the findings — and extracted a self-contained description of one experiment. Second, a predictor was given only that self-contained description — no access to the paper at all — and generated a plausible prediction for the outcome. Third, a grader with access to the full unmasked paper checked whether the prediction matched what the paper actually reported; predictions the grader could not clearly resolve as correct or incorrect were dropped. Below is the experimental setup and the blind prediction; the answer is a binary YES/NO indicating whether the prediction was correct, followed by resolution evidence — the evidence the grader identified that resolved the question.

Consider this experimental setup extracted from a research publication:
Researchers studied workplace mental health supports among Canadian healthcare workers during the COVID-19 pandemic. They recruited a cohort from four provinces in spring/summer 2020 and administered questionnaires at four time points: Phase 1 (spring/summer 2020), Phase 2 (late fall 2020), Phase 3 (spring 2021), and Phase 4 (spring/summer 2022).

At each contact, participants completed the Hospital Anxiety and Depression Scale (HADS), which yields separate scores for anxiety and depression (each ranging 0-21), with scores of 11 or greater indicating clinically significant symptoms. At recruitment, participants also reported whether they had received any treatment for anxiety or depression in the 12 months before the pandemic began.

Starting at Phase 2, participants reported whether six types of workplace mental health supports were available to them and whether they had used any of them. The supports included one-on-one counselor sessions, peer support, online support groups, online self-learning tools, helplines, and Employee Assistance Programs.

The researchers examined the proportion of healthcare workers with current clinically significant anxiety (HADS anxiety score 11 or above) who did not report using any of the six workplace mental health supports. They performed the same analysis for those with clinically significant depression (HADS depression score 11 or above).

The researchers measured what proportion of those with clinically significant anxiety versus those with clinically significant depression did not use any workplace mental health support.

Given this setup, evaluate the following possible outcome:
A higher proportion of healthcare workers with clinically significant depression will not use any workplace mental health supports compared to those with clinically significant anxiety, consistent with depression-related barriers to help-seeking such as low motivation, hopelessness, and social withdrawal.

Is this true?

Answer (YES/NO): YES